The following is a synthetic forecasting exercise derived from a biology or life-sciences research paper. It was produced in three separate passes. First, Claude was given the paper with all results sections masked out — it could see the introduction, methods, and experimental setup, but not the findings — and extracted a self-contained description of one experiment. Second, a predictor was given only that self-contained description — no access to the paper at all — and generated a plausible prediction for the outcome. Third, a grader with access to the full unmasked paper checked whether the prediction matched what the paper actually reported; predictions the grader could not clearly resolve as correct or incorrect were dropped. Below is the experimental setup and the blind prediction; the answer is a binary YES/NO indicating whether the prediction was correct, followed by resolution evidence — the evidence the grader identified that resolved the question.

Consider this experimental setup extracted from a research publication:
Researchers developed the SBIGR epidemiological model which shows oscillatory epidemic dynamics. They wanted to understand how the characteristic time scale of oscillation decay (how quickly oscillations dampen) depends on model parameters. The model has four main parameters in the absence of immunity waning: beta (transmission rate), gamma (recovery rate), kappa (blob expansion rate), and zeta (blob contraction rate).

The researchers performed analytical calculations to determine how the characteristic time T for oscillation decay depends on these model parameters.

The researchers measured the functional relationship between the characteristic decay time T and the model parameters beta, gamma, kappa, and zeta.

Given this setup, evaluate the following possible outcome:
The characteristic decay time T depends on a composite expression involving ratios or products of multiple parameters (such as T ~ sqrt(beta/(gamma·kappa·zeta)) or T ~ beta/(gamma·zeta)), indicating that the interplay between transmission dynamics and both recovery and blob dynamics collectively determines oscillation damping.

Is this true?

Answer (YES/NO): NO